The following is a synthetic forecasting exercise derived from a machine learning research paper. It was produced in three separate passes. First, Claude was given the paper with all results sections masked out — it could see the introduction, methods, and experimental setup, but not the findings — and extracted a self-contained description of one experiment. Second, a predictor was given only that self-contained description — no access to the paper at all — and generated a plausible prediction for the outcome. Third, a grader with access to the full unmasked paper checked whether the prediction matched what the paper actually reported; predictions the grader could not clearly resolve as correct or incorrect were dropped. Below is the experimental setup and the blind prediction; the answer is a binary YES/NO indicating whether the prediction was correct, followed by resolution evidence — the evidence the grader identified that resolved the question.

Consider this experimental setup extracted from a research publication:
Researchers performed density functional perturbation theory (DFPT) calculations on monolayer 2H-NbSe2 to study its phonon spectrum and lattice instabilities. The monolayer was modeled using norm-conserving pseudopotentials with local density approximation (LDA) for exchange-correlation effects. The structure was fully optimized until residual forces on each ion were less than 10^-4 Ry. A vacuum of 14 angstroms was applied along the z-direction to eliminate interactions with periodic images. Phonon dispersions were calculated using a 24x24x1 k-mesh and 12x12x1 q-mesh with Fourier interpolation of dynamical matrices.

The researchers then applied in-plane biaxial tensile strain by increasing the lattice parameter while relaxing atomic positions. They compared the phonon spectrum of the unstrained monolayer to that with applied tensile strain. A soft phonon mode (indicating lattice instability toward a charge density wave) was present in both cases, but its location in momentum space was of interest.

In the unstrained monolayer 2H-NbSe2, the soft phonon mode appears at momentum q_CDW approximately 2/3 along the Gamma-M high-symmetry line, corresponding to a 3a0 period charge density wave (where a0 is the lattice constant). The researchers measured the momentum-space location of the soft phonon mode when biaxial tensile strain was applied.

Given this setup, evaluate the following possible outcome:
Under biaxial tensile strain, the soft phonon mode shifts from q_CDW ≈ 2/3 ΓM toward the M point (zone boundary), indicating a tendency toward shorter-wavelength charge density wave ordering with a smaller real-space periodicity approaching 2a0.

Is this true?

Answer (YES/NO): YES